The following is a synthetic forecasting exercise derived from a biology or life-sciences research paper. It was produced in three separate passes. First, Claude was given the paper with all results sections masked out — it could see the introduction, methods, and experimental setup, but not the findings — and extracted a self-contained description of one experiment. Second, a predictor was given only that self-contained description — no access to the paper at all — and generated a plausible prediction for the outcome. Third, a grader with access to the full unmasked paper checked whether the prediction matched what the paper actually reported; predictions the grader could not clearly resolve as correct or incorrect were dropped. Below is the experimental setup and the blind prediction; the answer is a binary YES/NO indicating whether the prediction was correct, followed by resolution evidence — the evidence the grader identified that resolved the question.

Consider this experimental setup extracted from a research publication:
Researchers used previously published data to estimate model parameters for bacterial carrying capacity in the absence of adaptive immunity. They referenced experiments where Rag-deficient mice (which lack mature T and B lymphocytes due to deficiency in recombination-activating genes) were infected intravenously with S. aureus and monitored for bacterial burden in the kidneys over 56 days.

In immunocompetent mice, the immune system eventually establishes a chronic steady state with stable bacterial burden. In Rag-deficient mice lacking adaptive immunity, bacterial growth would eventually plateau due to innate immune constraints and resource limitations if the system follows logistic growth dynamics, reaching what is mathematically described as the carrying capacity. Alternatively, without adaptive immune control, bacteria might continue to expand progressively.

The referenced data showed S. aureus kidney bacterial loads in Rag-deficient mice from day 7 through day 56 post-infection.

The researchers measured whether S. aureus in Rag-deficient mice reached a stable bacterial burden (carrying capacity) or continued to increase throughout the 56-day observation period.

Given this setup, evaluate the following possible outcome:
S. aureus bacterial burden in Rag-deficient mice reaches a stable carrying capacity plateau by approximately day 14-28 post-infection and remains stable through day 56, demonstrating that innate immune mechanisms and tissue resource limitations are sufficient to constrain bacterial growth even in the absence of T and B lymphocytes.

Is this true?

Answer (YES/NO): NO